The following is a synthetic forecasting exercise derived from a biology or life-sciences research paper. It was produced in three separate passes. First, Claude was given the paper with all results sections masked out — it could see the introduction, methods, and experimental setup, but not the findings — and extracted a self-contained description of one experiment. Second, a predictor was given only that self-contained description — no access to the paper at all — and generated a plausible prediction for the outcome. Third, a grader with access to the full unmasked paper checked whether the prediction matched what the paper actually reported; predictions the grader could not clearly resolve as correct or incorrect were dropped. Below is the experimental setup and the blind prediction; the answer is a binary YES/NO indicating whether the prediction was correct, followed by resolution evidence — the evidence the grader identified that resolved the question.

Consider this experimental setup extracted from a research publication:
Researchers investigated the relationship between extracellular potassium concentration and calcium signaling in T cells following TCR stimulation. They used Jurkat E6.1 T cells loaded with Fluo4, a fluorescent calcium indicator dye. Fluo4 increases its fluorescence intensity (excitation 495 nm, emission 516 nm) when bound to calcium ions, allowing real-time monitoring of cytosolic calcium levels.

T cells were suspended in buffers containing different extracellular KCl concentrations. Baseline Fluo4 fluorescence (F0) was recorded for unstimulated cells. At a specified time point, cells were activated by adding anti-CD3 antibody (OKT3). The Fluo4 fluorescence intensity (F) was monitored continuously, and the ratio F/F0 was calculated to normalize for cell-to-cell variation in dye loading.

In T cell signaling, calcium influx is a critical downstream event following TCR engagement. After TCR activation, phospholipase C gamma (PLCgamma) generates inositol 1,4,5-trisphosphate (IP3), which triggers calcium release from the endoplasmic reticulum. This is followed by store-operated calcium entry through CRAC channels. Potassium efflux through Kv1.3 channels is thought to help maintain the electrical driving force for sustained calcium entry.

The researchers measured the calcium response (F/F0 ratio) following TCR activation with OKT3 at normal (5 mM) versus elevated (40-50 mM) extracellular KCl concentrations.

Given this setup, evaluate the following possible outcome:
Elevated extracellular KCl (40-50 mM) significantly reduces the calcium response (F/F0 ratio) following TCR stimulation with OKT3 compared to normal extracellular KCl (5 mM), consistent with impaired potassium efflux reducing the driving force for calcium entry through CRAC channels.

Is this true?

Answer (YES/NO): YES